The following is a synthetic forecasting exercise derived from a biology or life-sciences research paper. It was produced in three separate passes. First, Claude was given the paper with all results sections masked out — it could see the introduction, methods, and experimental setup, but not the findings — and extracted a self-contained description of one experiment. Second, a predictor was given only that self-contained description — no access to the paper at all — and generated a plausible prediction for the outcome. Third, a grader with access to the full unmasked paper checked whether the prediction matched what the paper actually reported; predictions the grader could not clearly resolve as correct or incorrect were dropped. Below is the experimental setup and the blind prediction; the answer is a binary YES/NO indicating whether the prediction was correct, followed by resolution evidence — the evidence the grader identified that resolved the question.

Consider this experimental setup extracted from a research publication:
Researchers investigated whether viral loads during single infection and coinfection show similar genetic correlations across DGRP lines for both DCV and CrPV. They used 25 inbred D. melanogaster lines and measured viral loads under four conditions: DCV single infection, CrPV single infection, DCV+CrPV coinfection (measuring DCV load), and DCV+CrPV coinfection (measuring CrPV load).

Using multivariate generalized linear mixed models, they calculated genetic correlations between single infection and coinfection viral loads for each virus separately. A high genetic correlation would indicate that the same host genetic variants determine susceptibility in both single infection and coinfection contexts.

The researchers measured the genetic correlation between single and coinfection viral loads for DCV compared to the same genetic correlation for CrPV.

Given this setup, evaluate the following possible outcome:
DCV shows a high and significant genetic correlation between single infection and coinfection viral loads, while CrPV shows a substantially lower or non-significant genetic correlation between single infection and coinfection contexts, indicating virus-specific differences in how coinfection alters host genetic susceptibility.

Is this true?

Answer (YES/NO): NO